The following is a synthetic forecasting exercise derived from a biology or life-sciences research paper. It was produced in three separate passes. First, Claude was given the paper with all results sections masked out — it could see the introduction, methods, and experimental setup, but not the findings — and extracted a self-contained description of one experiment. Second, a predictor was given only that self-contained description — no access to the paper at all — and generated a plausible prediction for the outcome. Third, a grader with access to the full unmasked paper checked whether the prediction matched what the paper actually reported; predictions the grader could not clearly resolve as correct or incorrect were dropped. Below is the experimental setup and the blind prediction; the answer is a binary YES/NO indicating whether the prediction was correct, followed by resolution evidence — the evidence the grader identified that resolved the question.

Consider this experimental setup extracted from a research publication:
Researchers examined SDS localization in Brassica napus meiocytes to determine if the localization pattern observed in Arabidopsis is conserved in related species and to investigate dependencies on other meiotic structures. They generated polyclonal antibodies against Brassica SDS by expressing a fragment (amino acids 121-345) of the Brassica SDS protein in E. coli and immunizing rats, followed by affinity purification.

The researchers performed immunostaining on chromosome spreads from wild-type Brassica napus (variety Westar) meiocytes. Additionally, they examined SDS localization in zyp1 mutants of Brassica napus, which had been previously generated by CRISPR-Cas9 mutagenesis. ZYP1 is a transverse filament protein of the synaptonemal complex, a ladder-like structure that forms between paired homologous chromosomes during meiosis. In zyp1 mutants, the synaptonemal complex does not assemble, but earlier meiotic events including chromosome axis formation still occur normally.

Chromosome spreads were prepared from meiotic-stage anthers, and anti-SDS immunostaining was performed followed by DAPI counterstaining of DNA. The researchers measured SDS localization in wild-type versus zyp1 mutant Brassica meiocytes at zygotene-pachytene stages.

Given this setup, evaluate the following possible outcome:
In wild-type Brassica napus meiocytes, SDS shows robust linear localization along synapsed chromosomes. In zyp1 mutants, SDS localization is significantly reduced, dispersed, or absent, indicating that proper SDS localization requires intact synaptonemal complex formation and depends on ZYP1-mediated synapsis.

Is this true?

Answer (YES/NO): NO